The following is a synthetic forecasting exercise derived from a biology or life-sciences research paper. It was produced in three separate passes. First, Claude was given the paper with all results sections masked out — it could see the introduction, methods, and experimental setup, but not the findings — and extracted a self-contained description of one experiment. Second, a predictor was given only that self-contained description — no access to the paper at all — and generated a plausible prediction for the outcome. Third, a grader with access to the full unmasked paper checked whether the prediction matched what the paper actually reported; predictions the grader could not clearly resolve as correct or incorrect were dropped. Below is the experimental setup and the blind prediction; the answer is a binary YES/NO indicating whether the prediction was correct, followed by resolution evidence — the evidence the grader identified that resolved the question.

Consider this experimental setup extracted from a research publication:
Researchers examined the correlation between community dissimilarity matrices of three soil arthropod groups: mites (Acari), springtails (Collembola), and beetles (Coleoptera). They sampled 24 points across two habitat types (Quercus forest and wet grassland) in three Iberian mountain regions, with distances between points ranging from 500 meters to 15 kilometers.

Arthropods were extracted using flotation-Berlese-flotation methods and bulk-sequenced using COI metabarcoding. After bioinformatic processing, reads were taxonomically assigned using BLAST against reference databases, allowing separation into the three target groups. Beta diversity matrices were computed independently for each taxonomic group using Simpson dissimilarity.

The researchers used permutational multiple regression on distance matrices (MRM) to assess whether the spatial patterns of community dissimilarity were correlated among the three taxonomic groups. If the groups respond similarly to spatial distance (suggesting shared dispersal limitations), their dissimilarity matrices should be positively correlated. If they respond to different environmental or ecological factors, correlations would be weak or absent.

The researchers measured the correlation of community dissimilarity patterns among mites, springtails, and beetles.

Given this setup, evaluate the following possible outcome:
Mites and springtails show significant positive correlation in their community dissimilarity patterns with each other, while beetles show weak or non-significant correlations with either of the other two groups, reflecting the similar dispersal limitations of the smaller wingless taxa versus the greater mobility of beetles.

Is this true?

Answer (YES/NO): NO